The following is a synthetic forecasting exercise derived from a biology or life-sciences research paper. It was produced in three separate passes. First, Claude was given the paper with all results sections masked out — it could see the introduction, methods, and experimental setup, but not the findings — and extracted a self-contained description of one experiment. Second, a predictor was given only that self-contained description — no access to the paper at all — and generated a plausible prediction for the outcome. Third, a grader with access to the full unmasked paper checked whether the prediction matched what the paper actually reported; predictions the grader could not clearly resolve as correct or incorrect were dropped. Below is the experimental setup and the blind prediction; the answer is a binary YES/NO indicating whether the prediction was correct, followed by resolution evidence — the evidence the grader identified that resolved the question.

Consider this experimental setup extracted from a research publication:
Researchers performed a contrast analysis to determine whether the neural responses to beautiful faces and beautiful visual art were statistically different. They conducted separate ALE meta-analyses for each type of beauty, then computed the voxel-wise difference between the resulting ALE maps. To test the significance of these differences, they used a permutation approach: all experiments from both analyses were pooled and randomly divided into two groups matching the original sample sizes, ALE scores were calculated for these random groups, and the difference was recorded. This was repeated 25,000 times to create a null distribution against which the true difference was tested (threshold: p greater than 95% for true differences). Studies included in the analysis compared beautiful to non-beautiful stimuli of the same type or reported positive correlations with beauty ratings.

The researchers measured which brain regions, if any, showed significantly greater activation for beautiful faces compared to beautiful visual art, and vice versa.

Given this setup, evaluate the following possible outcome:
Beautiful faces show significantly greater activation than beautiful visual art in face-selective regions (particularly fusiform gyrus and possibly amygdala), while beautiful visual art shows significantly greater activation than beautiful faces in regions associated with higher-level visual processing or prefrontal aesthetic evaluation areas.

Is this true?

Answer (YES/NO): NO